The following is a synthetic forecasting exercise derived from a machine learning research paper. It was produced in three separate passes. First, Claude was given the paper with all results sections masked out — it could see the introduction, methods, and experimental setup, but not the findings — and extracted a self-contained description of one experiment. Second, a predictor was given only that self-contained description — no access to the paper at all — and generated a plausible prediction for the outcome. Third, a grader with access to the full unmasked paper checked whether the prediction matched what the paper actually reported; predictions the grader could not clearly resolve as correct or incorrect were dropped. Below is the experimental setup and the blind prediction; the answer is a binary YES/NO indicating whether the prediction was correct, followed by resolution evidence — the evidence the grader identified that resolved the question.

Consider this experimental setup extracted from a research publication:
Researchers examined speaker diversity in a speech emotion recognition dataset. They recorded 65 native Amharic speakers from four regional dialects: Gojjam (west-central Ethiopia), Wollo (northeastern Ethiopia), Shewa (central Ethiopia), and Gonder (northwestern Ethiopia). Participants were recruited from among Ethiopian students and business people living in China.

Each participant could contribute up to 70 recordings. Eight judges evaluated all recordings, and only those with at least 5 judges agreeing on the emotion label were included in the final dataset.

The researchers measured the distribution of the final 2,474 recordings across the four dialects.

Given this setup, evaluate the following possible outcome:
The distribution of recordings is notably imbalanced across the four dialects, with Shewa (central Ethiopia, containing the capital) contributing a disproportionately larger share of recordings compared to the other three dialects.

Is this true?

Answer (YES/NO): NO